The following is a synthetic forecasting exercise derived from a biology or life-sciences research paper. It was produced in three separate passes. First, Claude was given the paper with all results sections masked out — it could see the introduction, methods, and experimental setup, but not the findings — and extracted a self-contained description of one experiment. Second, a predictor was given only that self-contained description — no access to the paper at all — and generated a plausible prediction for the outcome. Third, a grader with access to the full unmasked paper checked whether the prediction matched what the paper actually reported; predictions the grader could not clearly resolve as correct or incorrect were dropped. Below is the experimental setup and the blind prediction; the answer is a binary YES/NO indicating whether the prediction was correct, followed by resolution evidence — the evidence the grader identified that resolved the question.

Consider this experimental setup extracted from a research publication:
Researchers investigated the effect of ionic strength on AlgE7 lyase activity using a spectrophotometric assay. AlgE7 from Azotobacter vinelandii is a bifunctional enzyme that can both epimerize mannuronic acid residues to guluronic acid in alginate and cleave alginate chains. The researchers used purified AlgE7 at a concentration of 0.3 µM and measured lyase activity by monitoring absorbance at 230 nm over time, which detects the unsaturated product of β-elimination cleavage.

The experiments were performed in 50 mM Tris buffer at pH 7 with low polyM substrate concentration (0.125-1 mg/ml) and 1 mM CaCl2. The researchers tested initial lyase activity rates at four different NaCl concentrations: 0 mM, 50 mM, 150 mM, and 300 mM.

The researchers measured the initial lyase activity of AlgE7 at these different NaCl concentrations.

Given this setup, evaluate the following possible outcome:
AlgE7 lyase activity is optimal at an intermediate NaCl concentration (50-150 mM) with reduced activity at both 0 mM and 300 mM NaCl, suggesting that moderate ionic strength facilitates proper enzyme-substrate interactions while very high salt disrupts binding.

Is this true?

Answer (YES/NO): NO